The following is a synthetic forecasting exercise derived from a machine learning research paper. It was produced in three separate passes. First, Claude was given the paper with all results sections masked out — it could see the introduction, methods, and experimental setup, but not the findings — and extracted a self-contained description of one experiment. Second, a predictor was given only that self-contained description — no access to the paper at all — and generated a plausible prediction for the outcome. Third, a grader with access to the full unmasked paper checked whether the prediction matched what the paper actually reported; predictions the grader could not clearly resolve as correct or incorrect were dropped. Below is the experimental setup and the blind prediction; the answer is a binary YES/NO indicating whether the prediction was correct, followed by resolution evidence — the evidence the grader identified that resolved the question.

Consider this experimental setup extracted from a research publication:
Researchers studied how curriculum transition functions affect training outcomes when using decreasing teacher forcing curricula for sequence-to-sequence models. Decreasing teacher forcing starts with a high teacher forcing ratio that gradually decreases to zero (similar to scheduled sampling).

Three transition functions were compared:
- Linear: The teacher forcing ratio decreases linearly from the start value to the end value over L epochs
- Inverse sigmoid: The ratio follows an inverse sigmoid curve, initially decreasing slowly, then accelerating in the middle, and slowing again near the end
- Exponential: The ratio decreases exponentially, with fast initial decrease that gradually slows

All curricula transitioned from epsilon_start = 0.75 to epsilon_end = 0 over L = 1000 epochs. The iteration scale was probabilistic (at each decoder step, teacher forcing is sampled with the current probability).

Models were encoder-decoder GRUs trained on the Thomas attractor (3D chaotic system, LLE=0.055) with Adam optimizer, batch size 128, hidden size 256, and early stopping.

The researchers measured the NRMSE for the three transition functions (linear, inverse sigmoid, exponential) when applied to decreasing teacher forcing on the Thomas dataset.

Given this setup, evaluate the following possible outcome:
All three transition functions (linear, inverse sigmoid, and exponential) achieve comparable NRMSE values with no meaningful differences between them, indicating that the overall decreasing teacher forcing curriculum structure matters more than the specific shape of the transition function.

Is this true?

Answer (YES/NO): NO